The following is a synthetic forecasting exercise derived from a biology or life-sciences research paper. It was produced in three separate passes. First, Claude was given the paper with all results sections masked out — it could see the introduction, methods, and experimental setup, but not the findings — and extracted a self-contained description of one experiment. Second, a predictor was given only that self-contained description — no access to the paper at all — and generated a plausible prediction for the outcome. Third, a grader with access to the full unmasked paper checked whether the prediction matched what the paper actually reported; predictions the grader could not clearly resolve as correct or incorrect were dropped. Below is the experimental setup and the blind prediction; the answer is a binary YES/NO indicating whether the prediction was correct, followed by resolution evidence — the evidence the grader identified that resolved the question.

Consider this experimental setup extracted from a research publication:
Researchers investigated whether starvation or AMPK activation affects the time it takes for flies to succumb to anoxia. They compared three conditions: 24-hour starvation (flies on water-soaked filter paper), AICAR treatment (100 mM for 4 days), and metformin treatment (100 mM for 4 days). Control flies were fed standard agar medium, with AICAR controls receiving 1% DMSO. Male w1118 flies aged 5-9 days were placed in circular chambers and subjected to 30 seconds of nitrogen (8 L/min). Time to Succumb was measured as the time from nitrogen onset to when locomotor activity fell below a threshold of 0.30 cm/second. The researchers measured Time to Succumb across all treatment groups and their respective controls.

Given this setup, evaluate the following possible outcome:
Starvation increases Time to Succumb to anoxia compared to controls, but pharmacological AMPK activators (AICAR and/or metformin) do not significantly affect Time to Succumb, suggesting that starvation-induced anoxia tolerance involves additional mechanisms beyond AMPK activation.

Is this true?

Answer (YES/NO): NO